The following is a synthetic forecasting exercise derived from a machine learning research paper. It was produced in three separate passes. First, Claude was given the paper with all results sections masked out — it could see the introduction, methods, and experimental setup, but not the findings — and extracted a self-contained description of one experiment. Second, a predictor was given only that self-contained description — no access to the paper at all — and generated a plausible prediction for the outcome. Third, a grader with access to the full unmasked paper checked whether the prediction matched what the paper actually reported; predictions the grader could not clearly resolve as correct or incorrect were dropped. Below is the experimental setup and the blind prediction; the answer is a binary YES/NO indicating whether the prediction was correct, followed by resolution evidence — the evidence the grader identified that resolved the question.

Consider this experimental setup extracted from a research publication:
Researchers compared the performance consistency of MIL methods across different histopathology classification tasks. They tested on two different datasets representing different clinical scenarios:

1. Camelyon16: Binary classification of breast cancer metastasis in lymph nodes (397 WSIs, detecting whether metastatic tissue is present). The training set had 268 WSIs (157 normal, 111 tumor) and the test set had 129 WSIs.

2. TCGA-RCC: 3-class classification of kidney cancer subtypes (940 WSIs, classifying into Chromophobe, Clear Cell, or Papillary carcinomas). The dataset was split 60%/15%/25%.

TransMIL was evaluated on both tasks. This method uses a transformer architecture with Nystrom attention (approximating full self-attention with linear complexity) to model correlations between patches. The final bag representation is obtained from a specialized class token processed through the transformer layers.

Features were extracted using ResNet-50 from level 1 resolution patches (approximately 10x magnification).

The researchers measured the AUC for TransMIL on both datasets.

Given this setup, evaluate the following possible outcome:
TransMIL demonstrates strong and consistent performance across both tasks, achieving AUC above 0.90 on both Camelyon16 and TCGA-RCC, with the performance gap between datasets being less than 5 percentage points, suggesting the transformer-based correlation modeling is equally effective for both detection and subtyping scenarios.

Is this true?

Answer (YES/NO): NO